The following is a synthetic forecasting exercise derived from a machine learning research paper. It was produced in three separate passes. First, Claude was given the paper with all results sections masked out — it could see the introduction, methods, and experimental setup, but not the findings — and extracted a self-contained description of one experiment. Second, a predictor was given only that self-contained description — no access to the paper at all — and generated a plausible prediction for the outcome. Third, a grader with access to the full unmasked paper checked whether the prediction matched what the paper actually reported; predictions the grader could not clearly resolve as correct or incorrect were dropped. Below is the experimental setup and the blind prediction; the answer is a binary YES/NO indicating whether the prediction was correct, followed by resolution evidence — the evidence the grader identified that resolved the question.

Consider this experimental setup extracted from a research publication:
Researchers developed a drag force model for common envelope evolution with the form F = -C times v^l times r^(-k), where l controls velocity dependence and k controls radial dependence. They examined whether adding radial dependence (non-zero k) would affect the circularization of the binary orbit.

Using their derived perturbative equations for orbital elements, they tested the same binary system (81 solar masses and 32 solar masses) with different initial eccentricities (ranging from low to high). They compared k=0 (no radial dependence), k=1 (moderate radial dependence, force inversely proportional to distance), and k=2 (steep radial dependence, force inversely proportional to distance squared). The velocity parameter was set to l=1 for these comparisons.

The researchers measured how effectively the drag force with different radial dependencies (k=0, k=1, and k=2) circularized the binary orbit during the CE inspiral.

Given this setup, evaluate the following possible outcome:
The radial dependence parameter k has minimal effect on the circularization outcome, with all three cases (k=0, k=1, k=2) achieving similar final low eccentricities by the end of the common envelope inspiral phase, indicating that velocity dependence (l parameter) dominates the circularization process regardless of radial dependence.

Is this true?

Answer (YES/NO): NO